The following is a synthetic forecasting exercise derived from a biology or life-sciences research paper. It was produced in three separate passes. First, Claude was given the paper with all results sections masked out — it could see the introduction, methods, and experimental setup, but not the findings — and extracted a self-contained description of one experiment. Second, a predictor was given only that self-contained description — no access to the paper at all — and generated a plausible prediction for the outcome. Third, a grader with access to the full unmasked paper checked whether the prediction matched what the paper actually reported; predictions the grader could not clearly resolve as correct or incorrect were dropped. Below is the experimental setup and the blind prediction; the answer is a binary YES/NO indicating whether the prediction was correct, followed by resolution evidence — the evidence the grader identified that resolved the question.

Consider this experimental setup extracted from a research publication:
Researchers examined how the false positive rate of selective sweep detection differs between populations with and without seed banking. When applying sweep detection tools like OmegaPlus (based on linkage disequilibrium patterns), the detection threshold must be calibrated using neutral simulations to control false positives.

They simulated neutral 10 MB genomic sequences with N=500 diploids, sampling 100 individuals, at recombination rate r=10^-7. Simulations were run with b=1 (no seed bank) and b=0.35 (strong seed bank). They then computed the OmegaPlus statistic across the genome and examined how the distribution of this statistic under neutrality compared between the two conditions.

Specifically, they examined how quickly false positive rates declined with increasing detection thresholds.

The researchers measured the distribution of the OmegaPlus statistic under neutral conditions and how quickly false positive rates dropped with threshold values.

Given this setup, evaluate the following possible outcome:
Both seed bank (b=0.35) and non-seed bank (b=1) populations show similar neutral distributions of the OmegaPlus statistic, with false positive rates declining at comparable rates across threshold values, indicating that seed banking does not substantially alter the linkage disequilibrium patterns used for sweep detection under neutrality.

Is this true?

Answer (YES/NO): NO